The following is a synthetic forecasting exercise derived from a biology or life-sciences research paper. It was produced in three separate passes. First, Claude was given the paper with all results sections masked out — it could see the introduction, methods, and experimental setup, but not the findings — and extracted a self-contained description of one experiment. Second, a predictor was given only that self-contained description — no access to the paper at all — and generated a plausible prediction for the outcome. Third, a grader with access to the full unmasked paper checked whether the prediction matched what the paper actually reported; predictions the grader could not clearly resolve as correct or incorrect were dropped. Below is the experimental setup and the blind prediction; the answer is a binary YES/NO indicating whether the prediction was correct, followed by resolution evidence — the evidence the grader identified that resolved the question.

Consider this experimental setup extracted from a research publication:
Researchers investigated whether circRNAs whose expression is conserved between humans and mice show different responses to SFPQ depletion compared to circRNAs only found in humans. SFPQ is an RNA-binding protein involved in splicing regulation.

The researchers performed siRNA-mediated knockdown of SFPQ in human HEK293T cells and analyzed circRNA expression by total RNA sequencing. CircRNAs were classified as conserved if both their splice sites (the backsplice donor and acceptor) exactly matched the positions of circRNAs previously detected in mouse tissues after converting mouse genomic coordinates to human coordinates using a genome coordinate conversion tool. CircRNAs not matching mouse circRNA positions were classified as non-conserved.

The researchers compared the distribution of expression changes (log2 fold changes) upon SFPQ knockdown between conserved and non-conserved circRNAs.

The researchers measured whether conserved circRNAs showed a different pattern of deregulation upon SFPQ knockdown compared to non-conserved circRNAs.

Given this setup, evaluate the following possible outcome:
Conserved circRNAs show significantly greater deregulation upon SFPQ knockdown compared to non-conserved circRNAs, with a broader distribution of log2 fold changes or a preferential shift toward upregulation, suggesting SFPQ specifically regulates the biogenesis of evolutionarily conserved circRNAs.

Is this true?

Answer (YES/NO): NO